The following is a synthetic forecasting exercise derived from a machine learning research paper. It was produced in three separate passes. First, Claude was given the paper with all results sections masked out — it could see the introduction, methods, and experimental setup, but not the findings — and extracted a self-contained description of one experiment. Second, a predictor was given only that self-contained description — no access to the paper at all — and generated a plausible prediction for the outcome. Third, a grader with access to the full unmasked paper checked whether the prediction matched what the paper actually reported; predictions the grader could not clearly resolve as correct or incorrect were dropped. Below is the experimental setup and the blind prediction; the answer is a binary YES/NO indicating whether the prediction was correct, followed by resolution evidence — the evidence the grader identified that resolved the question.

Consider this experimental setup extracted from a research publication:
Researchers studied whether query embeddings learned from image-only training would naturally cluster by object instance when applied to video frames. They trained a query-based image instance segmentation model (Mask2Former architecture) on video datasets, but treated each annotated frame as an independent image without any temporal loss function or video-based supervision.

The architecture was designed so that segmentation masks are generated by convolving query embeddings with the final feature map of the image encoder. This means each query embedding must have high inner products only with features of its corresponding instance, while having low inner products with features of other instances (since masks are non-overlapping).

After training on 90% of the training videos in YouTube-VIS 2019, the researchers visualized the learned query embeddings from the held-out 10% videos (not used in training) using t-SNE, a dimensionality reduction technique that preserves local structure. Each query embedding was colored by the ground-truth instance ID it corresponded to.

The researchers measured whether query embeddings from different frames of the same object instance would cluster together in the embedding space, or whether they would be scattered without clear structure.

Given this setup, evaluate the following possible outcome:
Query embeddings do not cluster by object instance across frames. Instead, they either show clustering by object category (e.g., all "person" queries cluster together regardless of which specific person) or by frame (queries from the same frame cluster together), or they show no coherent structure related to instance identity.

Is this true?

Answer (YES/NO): NO